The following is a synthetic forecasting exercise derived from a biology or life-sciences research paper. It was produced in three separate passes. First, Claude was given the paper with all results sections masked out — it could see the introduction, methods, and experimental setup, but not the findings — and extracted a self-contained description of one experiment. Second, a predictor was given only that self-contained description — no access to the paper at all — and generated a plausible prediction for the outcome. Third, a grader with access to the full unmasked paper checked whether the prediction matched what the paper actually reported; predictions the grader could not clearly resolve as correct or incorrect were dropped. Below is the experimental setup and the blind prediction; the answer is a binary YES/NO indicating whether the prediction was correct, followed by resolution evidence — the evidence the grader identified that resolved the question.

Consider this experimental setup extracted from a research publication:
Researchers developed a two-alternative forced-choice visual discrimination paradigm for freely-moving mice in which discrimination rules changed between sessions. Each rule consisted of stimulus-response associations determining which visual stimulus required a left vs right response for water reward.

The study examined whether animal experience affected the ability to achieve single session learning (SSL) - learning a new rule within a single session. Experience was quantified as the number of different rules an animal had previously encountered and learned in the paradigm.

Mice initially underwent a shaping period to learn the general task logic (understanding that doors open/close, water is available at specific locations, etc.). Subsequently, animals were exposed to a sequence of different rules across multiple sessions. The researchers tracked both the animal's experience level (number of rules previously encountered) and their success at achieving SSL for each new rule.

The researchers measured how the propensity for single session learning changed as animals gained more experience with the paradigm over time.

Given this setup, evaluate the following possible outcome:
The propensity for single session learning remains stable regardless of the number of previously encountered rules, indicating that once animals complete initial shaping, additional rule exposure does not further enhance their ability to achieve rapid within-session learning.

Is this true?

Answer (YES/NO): NO